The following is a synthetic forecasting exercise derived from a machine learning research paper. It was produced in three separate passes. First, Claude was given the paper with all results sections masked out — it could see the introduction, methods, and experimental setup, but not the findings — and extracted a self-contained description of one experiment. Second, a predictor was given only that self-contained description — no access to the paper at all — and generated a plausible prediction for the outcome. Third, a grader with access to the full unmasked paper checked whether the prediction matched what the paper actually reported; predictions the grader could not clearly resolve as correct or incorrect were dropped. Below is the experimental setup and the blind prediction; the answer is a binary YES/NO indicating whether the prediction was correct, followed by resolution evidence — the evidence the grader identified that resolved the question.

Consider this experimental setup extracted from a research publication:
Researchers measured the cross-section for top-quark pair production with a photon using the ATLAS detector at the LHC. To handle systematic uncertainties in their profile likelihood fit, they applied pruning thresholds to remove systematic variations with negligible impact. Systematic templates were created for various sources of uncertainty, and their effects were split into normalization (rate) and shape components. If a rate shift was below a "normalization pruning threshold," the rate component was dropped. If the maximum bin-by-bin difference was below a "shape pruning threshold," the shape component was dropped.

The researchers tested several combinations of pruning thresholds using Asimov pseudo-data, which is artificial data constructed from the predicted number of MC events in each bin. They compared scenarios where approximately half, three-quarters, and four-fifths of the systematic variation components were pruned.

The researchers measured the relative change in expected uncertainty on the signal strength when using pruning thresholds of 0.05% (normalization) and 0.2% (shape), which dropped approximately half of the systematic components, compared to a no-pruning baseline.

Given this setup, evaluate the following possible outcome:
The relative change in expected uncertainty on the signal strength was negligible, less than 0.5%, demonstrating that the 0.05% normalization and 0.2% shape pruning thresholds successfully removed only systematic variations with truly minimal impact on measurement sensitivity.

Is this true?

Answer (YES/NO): YES